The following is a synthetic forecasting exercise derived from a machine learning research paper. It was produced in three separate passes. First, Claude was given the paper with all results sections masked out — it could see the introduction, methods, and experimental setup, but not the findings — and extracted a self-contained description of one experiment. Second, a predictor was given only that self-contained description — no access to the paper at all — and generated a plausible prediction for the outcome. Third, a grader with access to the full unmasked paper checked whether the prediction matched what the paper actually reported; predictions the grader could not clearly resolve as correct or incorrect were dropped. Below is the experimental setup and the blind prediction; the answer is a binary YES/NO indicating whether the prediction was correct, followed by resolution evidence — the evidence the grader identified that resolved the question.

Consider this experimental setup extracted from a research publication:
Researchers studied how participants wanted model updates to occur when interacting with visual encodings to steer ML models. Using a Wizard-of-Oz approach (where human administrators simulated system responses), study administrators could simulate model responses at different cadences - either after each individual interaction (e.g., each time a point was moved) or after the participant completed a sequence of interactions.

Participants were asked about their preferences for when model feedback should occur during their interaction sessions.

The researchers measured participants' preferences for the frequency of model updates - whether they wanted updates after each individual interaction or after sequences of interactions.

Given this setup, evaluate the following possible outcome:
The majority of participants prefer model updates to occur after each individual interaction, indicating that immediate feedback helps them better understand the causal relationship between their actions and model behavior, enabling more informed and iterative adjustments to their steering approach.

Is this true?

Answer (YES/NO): NO